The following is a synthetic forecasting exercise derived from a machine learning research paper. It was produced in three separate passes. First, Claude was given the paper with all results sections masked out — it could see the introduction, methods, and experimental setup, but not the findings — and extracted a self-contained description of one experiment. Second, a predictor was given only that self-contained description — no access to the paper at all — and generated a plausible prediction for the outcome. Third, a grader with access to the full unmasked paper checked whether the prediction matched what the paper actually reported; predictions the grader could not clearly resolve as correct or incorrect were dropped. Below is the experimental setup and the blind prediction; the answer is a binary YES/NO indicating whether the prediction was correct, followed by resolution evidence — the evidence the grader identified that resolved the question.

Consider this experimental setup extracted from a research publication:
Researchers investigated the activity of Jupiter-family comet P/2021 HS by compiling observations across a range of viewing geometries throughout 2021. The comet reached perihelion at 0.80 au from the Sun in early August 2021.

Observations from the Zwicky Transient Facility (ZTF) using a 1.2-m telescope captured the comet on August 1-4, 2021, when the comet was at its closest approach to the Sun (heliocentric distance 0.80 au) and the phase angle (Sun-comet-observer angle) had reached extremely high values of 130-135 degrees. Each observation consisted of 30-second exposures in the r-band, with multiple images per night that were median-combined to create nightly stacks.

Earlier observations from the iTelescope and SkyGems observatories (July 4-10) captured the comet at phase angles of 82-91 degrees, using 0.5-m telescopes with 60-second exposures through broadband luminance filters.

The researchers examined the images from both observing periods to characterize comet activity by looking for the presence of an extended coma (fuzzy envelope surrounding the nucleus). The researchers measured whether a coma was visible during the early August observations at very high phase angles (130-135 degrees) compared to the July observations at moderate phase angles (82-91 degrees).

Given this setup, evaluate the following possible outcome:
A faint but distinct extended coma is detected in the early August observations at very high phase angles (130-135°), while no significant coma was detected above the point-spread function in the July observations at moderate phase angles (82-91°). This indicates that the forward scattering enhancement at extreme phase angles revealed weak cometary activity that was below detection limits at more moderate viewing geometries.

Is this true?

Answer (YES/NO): NO